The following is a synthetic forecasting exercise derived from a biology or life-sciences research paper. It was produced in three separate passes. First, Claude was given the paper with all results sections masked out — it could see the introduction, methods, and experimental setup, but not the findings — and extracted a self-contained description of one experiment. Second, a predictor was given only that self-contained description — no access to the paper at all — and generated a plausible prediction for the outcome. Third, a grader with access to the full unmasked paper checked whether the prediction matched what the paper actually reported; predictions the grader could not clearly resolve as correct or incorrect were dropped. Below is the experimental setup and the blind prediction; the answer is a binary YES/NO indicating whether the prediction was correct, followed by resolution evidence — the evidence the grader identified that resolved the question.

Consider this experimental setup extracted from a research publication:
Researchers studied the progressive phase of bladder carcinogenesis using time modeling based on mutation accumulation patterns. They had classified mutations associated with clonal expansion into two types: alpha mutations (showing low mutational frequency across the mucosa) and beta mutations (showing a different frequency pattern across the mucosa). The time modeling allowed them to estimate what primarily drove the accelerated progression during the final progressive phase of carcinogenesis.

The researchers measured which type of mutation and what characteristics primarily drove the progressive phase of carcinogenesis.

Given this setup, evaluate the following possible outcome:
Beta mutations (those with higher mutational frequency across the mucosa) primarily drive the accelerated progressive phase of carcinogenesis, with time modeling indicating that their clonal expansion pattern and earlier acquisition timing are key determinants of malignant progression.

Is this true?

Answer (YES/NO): NO